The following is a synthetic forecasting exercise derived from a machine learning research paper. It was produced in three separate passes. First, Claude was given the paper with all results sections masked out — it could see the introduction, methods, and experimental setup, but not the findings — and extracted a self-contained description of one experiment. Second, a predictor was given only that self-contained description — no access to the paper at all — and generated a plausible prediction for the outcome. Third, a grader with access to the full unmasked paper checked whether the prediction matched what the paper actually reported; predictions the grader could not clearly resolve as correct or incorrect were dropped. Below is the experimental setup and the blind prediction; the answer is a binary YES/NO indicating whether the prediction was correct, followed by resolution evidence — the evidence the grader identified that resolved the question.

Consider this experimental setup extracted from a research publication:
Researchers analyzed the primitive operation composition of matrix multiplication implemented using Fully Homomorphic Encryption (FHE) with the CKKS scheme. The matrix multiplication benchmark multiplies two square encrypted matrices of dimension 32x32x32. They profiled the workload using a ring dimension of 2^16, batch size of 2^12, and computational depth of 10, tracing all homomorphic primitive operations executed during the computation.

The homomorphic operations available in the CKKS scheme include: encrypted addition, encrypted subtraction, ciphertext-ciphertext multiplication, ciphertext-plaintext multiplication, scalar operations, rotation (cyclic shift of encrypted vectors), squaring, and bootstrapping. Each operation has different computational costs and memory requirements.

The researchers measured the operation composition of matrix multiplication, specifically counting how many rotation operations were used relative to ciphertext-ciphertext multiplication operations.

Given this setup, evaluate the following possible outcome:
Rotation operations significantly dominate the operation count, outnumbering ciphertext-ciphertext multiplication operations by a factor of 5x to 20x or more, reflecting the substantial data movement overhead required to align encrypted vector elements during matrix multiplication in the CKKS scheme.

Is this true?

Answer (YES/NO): YES